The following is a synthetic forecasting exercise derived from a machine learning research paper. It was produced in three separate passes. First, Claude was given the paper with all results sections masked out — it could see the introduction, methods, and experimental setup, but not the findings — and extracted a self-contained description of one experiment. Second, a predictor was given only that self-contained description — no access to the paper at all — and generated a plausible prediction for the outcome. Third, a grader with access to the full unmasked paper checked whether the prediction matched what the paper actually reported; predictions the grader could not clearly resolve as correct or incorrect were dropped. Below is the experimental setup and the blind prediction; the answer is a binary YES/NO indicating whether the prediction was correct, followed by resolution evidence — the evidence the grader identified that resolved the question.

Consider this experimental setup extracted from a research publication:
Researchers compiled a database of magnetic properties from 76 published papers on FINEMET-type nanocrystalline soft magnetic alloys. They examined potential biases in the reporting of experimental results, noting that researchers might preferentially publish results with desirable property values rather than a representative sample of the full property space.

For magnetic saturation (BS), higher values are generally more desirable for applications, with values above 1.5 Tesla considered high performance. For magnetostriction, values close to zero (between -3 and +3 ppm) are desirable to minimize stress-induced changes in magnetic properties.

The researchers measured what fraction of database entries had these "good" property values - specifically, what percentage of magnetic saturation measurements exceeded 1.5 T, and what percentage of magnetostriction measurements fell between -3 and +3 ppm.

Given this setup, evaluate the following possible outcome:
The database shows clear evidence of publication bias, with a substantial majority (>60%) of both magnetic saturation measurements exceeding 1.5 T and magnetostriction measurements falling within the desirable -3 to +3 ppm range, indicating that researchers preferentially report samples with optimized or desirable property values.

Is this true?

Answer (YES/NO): NO